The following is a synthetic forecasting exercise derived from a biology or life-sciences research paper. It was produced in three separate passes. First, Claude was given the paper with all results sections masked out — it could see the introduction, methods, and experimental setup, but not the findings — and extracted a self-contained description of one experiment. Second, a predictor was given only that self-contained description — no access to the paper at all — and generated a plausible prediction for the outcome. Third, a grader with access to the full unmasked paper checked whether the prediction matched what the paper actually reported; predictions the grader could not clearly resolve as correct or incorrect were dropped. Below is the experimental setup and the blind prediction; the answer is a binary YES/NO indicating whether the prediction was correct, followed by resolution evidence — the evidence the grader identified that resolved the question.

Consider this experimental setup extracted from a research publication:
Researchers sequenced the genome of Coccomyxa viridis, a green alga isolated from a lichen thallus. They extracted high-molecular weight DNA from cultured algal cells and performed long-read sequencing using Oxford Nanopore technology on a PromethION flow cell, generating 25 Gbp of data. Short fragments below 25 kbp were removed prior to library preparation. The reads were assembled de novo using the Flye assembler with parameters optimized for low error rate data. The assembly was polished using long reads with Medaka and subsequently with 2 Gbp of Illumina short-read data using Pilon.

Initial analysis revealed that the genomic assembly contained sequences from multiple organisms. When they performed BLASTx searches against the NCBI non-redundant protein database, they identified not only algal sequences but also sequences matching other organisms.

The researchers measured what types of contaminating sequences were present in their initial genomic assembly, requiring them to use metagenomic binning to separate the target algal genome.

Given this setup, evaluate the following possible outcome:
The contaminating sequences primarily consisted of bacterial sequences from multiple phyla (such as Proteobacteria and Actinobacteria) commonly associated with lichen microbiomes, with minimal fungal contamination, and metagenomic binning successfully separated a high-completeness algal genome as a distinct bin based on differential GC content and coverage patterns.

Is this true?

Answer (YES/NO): NO